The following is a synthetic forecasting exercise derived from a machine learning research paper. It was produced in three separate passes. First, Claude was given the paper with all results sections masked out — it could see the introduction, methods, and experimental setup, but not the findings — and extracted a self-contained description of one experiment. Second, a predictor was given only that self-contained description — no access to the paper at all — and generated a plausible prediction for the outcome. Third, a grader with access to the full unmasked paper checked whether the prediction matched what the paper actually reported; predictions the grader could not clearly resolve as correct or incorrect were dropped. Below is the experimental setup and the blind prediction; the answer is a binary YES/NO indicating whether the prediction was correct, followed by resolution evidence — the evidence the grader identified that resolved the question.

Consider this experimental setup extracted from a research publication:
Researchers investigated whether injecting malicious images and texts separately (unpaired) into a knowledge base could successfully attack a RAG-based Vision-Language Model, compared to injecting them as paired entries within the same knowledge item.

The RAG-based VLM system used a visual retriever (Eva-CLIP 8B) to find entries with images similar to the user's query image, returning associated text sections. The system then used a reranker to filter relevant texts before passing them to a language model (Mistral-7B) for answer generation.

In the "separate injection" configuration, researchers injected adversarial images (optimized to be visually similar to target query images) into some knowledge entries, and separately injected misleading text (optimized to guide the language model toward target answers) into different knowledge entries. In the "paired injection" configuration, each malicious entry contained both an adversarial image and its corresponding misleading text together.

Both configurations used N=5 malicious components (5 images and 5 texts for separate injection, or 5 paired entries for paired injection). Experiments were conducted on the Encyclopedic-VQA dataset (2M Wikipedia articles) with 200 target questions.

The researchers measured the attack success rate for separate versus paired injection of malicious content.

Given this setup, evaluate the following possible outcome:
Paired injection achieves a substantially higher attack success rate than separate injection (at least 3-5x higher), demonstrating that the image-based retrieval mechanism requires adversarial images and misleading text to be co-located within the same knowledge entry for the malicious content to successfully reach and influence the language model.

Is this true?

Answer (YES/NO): YES